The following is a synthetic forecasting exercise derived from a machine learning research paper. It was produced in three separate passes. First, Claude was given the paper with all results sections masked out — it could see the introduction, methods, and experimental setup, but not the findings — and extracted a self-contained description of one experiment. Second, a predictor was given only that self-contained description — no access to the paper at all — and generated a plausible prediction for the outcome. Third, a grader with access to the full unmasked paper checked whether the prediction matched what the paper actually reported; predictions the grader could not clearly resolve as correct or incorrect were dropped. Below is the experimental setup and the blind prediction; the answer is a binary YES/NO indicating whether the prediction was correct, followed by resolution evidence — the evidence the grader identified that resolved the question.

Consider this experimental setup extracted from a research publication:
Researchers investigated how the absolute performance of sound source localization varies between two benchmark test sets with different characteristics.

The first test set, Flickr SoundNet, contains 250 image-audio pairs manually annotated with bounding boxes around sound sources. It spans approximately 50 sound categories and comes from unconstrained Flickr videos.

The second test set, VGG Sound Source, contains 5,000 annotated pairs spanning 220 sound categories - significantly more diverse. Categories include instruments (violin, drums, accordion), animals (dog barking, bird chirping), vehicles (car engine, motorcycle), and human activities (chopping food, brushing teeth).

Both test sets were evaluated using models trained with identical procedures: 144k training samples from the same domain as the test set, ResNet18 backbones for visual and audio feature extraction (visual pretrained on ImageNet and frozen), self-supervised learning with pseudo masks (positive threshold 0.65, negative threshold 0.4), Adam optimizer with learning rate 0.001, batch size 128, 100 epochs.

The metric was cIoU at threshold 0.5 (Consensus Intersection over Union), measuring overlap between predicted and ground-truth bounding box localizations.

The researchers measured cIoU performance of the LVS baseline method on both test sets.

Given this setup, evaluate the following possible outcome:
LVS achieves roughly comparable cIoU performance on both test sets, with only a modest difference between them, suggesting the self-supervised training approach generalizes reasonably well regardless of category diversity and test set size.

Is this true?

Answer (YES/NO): NO